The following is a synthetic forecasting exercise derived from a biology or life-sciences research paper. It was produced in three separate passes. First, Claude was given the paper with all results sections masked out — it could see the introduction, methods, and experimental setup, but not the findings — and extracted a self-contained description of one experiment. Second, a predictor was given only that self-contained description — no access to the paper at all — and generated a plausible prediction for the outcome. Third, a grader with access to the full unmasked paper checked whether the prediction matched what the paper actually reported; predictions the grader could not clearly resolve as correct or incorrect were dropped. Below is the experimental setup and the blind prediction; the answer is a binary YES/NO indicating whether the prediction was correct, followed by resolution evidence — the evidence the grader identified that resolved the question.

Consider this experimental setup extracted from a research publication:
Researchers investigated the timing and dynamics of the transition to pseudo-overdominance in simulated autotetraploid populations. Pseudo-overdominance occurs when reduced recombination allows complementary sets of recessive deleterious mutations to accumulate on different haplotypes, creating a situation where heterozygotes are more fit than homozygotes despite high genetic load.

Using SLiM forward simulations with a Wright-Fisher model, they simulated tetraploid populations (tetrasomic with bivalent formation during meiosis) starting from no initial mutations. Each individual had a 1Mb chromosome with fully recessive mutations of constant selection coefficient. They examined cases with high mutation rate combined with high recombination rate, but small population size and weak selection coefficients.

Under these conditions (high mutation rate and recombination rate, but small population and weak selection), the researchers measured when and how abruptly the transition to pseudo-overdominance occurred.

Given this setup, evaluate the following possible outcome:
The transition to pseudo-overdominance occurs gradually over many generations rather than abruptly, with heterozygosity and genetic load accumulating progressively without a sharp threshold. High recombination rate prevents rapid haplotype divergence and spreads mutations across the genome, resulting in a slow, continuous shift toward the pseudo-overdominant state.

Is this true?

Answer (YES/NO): NO